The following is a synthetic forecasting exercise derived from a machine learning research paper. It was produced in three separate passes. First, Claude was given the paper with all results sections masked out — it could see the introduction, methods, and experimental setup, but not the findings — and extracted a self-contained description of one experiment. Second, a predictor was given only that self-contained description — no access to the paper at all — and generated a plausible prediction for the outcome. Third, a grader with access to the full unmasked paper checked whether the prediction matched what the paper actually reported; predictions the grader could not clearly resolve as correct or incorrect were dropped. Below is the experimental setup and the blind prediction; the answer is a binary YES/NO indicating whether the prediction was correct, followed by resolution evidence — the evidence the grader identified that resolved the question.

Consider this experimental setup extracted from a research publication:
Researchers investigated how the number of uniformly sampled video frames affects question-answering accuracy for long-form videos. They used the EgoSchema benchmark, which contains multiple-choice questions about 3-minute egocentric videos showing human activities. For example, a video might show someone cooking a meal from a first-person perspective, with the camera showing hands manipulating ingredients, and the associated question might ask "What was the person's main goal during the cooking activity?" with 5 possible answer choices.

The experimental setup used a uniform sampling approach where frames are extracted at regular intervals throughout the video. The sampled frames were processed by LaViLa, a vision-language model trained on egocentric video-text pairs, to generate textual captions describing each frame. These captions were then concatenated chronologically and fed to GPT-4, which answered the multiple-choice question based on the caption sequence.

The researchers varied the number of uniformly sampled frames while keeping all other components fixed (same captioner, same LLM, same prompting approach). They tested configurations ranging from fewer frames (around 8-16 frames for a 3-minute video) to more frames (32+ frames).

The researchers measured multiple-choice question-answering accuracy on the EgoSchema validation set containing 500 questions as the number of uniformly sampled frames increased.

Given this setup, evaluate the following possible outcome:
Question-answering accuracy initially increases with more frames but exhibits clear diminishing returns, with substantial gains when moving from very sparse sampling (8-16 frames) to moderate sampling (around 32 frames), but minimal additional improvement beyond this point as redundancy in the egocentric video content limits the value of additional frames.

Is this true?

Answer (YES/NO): NO